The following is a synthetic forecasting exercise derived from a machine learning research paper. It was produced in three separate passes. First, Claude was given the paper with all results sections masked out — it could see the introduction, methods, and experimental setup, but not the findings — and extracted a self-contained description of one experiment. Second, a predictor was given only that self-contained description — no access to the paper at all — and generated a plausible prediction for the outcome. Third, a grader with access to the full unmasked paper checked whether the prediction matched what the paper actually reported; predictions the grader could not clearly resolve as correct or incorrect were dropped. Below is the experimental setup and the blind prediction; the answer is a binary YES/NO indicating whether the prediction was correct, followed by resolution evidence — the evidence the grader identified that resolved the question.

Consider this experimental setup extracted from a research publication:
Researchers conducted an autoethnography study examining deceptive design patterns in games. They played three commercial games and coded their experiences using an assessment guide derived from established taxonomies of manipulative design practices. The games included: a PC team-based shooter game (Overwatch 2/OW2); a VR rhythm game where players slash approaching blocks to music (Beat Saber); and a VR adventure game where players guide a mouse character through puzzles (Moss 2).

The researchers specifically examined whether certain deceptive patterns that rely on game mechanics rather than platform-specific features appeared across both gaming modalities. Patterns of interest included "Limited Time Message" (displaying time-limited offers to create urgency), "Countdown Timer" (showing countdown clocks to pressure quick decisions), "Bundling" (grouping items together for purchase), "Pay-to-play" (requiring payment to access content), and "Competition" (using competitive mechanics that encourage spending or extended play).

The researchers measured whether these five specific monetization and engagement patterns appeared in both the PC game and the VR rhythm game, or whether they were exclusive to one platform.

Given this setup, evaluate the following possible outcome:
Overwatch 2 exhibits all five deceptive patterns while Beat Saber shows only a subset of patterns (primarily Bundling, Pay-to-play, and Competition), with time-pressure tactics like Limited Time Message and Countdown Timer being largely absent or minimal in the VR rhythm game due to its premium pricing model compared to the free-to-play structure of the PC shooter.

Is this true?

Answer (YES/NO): NO